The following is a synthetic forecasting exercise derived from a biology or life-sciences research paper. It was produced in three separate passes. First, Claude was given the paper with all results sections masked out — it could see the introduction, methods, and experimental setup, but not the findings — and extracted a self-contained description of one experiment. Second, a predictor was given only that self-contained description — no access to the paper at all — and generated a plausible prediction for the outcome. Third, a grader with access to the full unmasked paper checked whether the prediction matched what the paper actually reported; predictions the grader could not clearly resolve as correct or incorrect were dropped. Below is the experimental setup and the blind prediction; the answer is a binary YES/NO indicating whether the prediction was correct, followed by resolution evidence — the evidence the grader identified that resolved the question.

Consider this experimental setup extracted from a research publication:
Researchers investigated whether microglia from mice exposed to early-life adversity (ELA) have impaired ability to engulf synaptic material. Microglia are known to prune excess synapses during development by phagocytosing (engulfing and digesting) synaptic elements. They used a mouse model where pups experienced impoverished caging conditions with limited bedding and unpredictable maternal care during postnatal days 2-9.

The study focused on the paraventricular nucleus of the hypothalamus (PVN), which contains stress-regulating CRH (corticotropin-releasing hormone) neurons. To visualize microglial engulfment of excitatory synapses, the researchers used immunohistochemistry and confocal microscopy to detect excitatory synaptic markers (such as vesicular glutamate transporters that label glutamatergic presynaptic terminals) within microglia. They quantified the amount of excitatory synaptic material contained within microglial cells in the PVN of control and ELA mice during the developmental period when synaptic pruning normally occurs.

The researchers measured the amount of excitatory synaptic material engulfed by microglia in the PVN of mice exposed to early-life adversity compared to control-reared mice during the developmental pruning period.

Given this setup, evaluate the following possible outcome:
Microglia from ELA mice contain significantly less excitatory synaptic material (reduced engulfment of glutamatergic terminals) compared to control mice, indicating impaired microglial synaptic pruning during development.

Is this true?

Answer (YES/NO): YES